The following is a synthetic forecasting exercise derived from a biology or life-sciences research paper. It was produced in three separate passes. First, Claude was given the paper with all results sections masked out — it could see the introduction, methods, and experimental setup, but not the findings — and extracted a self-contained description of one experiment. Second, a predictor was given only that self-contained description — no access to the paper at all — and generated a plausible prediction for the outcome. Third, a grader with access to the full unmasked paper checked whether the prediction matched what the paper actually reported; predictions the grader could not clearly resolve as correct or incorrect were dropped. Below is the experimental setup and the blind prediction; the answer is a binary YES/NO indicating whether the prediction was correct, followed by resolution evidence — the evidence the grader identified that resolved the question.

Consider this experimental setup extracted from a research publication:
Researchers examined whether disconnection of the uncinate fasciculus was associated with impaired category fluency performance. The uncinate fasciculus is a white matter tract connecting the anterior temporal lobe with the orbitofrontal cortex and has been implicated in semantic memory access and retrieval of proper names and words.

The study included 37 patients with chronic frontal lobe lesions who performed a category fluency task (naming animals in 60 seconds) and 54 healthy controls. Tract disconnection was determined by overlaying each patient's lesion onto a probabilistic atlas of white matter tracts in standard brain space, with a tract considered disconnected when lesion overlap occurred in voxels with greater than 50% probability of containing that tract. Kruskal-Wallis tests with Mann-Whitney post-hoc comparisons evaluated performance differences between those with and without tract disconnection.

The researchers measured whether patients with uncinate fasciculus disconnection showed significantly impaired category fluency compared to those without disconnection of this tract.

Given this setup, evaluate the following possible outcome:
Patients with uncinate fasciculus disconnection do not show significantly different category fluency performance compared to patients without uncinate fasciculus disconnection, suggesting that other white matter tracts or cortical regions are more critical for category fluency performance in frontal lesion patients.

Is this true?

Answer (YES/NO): YES